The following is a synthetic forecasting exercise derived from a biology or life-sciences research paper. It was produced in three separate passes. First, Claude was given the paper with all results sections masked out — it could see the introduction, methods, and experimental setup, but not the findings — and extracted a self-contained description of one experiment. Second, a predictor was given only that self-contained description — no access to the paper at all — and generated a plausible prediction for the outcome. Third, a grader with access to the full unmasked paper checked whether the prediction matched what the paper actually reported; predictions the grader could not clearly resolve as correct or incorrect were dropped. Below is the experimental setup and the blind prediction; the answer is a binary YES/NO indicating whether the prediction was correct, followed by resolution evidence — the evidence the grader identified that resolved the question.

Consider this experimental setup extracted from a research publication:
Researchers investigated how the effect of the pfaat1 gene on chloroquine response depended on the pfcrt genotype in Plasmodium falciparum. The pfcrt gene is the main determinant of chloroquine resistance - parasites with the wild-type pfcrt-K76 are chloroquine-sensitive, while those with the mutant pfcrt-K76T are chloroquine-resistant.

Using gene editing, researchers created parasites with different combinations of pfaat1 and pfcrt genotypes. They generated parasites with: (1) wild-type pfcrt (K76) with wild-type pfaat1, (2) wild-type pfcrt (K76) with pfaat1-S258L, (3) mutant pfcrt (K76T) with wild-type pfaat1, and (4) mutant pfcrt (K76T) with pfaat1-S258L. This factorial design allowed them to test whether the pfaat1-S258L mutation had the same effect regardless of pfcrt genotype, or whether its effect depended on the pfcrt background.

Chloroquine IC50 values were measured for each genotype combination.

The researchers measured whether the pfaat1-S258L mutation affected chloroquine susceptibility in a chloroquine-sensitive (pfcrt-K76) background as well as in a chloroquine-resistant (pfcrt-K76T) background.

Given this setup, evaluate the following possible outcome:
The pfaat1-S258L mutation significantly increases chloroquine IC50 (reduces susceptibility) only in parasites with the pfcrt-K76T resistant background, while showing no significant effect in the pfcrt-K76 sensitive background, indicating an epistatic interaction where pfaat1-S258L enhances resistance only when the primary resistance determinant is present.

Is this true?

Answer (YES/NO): YES